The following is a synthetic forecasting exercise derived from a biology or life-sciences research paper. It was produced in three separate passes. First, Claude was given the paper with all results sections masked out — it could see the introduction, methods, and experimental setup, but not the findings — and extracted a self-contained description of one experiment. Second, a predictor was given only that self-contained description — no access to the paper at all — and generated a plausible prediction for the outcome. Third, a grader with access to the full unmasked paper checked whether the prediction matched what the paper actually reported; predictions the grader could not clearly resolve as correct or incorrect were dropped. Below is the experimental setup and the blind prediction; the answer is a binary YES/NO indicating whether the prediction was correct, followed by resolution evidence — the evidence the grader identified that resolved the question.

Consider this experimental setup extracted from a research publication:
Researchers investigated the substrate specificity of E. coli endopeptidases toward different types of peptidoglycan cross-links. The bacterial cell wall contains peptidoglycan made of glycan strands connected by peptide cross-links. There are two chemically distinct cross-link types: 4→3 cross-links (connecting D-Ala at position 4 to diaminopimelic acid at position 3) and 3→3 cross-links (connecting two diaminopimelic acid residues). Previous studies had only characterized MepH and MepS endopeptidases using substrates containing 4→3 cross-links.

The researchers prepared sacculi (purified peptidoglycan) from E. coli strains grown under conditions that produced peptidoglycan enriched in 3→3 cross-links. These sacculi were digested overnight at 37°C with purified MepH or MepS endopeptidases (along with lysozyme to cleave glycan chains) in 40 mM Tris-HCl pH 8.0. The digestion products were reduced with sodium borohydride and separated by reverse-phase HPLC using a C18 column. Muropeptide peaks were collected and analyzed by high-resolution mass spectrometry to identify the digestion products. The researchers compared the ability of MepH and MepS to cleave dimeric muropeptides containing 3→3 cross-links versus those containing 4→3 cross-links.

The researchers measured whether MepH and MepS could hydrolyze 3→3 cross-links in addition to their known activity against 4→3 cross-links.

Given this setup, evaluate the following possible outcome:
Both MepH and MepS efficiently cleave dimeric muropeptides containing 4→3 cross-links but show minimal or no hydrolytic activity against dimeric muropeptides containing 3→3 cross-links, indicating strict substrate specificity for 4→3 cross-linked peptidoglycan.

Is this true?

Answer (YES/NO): NO